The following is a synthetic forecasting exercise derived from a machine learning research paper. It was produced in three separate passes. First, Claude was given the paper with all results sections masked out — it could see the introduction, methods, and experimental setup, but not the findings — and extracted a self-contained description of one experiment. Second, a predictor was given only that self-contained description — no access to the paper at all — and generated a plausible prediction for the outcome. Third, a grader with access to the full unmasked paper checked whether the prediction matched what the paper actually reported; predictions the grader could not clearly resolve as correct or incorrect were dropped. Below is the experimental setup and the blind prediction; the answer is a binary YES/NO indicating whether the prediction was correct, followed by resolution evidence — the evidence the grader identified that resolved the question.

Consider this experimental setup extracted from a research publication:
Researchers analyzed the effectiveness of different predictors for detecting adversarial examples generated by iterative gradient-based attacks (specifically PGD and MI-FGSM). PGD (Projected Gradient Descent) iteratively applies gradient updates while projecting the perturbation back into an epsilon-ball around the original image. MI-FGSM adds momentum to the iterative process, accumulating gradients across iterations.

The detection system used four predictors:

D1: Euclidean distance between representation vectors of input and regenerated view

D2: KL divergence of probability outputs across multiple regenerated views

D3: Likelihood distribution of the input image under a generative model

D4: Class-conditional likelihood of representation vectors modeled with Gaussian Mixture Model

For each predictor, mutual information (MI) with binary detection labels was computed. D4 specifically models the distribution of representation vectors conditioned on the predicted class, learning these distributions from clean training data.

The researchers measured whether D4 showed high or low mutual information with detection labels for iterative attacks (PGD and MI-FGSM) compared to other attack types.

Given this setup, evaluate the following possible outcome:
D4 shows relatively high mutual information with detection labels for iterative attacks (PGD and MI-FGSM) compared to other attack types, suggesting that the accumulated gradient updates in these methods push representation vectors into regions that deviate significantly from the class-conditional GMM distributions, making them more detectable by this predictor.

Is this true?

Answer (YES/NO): NO